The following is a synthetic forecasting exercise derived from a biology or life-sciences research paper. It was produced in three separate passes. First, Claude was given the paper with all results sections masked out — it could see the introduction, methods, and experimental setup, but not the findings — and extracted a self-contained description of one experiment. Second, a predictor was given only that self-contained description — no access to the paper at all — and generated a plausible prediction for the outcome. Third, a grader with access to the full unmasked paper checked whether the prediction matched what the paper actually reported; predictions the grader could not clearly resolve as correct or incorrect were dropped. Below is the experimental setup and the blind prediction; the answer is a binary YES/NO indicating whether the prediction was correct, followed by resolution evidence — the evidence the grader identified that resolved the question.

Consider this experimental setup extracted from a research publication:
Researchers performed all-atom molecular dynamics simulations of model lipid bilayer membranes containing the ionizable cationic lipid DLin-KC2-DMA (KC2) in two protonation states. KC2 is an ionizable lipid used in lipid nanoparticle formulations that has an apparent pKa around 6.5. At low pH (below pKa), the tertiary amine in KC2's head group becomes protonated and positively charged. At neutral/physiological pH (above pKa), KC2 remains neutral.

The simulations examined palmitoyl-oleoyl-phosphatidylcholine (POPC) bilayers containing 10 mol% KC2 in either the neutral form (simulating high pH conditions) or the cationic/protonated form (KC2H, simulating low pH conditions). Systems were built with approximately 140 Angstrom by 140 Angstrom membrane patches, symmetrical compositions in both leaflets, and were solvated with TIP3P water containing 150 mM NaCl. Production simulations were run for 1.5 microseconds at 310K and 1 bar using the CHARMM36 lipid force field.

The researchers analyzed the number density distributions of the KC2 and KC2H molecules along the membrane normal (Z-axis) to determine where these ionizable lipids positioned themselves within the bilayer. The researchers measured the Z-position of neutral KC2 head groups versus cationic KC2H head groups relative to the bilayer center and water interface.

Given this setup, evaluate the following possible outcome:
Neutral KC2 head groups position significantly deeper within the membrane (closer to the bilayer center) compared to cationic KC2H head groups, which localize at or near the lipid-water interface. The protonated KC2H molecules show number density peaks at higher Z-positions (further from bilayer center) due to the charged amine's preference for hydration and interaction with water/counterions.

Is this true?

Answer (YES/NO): YES